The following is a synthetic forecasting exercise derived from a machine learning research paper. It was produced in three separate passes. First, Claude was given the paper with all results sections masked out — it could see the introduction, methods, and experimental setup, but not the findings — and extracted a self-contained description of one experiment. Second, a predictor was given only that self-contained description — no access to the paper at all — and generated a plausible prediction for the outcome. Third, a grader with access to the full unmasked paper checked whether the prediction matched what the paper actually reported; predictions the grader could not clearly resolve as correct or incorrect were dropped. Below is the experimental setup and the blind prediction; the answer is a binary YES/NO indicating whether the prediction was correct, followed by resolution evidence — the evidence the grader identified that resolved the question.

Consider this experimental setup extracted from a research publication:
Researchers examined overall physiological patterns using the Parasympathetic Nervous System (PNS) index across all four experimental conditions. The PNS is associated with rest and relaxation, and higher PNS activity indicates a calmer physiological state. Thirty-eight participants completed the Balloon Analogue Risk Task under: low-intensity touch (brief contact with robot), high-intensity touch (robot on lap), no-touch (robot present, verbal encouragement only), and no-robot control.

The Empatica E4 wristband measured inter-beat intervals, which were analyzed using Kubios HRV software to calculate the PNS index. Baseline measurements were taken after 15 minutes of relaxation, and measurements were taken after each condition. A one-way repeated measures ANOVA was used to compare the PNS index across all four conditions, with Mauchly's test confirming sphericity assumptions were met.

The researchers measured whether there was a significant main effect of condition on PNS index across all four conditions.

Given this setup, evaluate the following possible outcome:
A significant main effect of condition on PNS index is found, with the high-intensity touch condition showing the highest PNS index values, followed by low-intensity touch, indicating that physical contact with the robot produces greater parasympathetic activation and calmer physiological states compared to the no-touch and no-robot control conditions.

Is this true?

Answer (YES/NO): NO